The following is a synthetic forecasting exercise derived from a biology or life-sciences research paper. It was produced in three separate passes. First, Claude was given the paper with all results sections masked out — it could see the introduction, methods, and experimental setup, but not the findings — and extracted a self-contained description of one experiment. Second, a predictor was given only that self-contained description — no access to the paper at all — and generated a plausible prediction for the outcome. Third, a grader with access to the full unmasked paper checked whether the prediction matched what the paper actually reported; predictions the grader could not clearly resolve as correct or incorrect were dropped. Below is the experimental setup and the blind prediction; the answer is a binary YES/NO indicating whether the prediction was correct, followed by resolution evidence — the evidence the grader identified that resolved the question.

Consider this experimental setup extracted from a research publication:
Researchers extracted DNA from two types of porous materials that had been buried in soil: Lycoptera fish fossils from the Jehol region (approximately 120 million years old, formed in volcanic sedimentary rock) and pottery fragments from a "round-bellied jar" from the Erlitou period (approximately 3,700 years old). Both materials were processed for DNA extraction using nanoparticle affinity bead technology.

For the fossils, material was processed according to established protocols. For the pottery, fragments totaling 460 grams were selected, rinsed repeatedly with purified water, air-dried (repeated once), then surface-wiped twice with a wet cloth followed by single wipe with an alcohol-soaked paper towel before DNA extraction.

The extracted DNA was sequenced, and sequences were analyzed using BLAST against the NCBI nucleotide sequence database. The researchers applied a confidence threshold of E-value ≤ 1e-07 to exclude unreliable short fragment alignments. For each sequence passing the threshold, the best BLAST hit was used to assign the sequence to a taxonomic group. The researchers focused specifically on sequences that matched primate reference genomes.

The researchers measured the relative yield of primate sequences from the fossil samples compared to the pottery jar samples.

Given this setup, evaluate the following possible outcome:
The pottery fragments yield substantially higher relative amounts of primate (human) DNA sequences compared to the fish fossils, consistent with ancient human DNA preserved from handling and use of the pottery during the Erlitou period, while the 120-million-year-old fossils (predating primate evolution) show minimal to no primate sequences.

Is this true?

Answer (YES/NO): NO